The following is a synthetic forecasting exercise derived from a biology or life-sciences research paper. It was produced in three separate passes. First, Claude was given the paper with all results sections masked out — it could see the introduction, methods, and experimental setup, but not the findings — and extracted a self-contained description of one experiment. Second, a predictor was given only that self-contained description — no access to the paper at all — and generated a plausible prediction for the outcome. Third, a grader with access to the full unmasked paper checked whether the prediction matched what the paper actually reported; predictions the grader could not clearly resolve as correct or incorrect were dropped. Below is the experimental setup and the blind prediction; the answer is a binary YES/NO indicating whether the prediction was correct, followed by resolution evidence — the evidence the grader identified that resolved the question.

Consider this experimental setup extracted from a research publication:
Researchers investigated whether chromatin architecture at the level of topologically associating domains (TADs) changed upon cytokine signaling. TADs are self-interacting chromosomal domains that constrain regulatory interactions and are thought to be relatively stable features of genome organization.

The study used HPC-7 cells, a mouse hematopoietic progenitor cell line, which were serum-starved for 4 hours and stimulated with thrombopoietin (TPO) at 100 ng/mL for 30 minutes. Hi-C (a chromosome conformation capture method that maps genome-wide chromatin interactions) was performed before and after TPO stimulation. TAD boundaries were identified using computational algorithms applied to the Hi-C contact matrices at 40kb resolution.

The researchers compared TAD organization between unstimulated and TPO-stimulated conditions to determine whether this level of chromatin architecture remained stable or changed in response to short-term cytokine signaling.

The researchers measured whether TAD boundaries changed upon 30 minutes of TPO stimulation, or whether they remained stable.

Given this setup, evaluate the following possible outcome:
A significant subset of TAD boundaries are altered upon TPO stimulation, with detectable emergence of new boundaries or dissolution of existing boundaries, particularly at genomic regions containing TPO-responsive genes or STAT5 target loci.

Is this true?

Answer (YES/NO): NO